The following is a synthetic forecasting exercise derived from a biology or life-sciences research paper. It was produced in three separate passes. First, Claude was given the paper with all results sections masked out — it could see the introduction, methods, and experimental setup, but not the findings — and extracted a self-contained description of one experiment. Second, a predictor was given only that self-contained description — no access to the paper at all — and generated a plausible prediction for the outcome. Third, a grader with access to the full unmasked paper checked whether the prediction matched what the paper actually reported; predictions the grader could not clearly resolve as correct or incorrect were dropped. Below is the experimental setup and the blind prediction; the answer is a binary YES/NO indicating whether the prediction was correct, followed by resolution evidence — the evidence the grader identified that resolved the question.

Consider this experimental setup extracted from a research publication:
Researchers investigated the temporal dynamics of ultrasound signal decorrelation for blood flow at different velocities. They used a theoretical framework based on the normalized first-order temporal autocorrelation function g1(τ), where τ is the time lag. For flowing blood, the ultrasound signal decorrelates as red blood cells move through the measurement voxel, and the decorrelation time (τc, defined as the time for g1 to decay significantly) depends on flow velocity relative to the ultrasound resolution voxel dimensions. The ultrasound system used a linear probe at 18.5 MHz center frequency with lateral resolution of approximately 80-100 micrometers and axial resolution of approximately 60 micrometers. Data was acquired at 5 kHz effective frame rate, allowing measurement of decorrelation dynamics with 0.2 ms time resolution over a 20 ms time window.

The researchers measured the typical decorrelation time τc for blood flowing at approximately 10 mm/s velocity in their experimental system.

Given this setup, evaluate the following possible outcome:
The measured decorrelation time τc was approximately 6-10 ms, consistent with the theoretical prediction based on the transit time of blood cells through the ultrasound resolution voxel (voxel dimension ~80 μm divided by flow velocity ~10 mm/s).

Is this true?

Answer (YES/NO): NO